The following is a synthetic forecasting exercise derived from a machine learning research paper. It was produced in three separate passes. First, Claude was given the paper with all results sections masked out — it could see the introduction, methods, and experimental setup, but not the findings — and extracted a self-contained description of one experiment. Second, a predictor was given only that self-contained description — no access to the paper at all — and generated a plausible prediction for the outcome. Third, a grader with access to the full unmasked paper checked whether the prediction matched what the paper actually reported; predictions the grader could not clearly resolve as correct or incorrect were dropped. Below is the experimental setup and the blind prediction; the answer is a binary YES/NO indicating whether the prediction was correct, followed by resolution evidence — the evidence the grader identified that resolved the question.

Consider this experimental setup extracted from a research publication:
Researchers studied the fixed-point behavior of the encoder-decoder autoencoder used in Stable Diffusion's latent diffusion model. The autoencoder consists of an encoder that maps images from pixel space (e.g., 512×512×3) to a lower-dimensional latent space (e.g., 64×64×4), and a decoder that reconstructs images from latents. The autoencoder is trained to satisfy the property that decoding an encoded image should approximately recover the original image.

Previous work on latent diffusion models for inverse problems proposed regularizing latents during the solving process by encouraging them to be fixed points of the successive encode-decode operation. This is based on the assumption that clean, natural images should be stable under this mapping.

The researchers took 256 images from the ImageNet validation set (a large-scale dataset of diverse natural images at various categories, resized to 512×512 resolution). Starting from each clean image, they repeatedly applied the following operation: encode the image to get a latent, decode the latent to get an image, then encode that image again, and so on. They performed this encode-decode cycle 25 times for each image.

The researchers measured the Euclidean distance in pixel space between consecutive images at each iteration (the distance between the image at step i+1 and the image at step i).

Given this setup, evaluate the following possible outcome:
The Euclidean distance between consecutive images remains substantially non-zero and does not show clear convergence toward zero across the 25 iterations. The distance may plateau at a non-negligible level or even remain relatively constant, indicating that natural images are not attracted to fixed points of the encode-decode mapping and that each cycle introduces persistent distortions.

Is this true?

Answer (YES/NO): YES